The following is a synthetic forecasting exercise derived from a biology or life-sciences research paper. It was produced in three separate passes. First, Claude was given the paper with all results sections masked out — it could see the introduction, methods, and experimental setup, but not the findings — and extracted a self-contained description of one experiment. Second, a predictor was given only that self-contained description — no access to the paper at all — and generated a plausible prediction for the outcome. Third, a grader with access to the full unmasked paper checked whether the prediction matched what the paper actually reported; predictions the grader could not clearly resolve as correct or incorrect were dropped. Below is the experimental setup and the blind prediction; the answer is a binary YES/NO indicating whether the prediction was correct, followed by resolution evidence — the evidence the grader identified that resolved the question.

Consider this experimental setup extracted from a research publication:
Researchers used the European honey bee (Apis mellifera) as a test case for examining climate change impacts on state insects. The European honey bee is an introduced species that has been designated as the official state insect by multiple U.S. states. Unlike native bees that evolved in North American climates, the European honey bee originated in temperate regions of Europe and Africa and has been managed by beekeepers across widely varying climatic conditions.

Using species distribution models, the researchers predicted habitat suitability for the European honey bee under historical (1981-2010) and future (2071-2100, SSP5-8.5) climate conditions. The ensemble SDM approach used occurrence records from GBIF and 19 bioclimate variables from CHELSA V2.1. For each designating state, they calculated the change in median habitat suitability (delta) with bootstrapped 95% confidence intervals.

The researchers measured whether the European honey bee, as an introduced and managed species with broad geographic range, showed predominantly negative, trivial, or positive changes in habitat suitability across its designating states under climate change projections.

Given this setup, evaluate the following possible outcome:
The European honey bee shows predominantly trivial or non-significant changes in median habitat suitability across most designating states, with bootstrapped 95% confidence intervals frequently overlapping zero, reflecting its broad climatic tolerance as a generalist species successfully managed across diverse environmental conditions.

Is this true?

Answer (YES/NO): NO